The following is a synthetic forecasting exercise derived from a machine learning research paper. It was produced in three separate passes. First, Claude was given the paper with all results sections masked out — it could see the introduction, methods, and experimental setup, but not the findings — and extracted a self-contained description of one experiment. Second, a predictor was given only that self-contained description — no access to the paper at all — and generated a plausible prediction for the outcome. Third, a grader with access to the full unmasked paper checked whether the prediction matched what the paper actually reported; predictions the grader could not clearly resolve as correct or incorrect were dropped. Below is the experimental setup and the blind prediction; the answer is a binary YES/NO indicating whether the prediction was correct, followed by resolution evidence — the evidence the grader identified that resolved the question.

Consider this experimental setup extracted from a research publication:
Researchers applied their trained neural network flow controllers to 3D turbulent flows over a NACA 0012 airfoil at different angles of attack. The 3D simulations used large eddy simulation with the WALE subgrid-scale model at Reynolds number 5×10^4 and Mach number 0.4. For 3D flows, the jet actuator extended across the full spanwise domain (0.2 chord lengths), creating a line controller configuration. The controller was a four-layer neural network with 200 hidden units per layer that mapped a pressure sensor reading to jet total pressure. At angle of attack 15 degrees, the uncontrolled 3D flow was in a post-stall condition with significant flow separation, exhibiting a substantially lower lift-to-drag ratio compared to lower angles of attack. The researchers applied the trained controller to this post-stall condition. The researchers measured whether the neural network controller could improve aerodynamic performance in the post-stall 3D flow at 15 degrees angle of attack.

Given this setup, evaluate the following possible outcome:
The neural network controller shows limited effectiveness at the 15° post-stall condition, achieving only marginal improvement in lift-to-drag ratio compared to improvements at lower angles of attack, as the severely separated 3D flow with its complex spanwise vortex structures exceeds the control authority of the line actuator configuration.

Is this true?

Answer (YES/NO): NO